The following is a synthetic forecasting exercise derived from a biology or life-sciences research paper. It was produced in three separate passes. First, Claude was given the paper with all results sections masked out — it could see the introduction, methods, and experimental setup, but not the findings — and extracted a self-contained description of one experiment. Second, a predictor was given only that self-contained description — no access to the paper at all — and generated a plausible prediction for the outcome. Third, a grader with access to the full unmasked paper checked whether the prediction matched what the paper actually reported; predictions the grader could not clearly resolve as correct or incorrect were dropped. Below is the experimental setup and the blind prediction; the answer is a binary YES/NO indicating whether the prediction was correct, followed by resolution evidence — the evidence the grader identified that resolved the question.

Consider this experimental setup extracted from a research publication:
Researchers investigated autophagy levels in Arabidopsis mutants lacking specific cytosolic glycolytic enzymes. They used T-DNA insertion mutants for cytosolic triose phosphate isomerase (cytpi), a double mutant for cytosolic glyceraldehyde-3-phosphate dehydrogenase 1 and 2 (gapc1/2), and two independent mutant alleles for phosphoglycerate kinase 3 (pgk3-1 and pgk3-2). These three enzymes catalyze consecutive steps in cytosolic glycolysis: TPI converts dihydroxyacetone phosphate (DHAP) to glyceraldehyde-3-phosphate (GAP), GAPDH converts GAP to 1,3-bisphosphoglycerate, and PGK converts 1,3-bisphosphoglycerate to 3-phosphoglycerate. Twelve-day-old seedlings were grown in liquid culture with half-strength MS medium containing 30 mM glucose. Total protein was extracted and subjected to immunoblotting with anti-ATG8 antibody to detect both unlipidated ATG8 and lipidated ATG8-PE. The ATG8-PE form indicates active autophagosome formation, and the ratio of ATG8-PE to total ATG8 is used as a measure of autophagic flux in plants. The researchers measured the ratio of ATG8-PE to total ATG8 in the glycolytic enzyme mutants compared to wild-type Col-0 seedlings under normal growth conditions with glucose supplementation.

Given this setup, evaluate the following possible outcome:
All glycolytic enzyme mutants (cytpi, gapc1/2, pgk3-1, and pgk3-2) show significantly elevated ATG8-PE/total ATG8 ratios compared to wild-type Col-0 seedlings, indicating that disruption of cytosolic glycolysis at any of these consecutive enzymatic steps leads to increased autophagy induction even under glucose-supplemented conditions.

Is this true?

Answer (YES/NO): YES